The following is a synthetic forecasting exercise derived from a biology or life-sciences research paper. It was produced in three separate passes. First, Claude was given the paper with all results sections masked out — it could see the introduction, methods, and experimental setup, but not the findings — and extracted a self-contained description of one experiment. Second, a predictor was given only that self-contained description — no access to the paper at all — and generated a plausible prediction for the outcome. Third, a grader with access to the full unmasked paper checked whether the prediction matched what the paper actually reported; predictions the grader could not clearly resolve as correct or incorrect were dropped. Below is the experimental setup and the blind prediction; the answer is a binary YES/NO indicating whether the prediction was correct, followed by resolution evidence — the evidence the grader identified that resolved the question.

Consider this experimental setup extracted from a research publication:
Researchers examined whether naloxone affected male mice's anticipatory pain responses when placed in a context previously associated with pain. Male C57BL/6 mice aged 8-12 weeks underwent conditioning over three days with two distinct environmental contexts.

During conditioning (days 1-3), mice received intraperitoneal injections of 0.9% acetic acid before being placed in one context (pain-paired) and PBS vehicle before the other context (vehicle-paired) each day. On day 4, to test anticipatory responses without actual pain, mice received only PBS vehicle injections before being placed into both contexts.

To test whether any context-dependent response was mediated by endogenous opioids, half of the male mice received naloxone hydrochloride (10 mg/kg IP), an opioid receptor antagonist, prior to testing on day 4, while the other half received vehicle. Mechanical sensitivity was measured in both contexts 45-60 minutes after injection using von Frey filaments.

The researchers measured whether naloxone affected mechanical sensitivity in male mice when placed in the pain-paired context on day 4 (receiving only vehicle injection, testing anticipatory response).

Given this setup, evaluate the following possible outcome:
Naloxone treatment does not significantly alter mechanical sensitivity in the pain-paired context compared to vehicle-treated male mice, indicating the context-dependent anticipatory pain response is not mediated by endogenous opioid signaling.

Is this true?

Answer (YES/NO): YES